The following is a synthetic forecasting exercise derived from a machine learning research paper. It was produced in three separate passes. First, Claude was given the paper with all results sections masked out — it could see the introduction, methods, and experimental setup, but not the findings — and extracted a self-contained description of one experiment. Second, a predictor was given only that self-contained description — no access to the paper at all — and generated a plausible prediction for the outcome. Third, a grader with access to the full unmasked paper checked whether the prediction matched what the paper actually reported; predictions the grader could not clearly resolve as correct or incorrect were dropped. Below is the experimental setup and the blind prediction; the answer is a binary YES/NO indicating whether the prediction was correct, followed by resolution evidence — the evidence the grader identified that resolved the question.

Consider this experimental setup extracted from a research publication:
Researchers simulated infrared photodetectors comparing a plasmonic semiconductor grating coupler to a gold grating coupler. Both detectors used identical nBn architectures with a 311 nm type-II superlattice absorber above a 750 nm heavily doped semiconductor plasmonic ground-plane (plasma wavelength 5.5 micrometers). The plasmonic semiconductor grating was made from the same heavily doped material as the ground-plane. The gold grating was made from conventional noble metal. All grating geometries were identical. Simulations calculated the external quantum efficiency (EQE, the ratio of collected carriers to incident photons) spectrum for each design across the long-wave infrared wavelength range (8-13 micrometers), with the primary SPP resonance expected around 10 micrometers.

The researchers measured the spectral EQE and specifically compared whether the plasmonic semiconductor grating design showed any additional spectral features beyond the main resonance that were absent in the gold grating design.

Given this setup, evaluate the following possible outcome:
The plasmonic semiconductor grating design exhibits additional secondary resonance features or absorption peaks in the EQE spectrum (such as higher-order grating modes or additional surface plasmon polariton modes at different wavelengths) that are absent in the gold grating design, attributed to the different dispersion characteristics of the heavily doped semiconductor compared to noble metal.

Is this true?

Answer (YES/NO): YES